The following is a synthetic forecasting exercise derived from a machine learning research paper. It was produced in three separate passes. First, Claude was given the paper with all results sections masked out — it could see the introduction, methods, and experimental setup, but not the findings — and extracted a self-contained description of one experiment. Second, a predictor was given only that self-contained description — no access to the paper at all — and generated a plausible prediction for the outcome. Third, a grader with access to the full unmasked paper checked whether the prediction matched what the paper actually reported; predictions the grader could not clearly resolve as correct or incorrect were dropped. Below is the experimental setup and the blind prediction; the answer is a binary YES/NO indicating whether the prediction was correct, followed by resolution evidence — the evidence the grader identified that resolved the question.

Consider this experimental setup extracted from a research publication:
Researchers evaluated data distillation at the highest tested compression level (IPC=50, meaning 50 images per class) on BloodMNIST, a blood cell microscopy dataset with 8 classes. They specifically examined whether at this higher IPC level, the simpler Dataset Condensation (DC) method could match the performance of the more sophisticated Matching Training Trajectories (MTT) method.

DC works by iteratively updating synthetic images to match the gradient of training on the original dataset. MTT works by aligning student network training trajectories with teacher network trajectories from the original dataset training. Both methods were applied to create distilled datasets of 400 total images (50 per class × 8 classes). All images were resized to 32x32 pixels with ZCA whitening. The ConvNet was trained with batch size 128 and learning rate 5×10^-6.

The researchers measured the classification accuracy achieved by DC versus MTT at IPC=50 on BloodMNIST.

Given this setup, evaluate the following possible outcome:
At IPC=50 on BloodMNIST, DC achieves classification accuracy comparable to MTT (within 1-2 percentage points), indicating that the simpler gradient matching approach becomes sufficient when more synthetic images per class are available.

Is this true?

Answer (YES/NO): NO